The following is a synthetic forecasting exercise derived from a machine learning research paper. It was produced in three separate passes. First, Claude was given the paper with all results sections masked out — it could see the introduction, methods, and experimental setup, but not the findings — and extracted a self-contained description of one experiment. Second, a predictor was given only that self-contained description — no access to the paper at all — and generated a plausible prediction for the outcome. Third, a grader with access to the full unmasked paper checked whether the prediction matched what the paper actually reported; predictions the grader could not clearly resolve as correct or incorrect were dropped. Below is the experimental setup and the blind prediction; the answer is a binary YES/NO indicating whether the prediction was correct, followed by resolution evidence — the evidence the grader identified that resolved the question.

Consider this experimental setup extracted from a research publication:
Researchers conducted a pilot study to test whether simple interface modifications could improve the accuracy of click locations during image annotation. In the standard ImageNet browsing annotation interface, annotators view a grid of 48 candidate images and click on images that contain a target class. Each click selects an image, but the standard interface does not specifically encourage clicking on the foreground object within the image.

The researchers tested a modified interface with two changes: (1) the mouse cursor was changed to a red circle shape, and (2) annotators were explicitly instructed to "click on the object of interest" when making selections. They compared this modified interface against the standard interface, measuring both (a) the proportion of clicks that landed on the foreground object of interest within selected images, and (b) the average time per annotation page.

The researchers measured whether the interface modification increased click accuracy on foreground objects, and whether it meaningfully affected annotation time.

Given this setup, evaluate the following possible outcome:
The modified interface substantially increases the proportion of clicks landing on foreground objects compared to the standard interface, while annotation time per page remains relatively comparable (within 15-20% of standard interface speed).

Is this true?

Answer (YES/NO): YES